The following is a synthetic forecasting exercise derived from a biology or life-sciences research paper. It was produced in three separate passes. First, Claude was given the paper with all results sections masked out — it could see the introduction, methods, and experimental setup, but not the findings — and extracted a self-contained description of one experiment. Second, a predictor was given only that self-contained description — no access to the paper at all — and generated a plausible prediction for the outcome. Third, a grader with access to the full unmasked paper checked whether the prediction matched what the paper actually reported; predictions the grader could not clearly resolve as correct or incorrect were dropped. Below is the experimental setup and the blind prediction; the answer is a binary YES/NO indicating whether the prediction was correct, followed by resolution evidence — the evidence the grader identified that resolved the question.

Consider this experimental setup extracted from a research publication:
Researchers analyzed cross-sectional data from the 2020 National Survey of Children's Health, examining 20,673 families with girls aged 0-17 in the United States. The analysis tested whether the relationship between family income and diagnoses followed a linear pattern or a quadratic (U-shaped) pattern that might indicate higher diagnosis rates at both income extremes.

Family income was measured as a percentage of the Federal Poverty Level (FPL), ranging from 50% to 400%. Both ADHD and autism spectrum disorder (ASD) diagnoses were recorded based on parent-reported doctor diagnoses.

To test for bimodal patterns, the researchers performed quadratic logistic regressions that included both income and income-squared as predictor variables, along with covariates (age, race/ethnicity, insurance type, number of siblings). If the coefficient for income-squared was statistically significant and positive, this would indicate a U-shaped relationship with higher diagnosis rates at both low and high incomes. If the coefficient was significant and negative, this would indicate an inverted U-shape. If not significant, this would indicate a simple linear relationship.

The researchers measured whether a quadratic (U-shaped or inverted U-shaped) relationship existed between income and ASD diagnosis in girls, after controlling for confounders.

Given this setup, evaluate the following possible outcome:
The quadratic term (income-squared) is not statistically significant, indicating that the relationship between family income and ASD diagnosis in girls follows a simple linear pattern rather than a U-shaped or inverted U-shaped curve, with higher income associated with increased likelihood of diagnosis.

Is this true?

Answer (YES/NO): NO